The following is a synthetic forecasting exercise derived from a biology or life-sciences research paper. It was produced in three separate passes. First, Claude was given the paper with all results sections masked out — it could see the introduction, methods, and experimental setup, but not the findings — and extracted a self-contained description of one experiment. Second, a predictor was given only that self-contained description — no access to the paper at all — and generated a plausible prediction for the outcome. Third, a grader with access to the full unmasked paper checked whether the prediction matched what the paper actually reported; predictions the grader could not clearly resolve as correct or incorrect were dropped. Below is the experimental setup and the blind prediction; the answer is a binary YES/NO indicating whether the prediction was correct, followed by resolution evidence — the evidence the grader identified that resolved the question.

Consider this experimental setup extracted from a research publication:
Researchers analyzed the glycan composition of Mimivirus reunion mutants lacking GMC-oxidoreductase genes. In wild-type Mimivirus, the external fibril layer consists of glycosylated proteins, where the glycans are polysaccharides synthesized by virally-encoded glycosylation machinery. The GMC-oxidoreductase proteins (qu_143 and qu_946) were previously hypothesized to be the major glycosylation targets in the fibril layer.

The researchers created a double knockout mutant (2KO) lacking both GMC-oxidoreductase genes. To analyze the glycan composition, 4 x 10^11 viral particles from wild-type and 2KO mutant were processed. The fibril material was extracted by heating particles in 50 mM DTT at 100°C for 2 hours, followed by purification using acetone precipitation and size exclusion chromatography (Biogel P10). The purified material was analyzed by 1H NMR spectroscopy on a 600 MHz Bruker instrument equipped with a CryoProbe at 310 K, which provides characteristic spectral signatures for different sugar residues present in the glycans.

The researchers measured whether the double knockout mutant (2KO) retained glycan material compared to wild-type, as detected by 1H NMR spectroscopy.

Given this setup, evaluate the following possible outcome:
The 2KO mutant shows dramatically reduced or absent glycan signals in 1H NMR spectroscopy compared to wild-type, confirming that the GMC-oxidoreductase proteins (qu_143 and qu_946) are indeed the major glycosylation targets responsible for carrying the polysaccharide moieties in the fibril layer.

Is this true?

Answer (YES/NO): NO